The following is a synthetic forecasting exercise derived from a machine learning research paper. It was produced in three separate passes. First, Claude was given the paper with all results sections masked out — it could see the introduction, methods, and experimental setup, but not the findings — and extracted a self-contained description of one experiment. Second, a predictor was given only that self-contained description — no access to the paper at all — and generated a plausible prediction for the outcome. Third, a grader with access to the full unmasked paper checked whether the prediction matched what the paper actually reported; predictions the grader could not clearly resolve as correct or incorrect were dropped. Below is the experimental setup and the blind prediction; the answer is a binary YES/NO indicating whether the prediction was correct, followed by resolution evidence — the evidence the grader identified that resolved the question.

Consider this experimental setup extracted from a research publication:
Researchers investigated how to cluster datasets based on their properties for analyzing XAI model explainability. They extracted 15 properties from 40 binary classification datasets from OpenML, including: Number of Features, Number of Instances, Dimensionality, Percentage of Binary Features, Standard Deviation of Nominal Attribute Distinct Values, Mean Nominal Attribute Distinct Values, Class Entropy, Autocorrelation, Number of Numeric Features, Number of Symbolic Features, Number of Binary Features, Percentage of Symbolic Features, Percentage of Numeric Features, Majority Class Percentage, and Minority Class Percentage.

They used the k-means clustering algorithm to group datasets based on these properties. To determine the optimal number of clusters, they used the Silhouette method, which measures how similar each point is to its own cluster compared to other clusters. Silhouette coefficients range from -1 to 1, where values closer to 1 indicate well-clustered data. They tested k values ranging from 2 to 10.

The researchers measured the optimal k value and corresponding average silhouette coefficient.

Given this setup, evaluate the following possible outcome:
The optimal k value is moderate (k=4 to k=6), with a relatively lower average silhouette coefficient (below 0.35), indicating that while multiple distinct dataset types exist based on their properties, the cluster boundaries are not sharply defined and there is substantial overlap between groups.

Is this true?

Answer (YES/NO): NO